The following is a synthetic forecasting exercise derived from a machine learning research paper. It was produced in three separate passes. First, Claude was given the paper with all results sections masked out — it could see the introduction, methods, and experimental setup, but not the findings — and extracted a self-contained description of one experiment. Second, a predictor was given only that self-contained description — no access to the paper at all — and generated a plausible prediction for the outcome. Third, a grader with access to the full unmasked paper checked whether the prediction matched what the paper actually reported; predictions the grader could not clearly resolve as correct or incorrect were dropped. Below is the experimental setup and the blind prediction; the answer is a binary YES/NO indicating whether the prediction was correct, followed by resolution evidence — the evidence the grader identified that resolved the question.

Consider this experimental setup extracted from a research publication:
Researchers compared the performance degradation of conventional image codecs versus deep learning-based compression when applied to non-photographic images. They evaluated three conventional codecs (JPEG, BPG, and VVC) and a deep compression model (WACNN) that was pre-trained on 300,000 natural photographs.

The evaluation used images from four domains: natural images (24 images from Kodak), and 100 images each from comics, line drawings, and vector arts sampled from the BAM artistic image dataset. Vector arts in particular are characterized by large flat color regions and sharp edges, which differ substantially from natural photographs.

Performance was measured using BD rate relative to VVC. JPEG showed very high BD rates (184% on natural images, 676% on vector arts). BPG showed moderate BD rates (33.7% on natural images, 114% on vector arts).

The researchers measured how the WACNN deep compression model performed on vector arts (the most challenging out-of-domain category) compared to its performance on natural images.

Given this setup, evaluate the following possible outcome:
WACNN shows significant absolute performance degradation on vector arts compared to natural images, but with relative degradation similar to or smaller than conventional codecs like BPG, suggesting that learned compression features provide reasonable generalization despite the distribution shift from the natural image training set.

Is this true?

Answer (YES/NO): YES